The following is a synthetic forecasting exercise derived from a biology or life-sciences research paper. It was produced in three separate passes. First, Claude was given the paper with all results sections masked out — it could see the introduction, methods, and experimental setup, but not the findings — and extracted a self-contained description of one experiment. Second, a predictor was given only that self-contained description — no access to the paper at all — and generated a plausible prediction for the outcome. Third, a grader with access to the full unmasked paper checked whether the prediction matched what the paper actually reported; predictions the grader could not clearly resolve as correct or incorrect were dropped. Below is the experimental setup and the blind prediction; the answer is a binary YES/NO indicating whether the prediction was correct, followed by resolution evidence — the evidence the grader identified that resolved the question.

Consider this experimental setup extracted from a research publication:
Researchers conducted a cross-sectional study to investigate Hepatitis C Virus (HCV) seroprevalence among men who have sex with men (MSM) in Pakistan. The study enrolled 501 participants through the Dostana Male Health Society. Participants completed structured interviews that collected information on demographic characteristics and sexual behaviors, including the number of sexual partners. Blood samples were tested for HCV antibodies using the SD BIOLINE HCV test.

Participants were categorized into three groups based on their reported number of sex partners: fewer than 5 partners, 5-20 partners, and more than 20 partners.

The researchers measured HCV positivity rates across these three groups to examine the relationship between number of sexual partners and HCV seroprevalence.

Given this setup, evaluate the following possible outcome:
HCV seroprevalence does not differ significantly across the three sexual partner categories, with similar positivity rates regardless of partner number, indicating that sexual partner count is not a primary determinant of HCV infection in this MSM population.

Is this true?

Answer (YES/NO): NO